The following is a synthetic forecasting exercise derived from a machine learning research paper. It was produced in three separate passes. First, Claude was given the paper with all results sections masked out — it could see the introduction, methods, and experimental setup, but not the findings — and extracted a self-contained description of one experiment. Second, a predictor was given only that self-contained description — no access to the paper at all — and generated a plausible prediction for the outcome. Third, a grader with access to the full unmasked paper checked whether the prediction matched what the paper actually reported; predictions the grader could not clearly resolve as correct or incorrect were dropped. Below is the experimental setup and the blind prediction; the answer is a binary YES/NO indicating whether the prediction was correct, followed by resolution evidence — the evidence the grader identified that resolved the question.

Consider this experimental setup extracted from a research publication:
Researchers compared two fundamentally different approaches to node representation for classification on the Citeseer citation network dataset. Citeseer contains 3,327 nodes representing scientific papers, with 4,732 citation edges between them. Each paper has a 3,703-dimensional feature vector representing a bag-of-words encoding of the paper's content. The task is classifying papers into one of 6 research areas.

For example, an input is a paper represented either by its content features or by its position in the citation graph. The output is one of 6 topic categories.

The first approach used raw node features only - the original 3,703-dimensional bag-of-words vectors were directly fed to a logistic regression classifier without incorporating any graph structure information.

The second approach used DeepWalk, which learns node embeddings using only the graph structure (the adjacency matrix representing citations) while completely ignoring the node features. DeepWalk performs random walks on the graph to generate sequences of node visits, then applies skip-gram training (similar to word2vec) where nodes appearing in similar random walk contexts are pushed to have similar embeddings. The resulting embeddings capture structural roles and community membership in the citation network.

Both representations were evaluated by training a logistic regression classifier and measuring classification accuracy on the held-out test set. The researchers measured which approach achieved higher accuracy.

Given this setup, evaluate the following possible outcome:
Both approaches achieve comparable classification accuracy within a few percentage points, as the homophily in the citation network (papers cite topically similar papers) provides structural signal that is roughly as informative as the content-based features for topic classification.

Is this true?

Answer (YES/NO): NO